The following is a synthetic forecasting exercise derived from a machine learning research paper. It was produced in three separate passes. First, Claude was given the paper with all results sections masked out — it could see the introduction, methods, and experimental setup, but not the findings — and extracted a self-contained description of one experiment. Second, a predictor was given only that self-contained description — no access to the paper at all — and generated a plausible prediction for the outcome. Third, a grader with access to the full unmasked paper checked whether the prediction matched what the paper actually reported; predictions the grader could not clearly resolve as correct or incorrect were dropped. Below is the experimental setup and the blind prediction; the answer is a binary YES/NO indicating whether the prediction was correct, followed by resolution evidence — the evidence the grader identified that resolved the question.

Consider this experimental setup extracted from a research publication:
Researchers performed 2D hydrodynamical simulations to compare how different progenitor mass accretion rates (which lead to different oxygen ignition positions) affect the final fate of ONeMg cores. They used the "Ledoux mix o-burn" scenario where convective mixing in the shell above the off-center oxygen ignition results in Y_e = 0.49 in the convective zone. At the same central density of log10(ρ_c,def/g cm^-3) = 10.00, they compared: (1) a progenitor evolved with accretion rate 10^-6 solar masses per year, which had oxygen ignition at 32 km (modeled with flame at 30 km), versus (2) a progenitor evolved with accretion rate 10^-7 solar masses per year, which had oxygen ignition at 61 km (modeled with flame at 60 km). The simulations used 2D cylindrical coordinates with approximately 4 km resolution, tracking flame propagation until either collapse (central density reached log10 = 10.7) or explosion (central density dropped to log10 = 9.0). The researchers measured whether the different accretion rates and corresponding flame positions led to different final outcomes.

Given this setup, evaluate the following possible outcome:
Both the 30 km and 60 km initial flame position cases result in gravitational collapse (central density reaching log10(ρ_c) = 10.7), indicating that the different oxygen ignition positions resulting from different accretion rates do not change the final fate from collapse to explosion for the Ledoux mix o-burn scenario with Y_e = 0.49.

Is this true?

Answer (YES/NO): NO